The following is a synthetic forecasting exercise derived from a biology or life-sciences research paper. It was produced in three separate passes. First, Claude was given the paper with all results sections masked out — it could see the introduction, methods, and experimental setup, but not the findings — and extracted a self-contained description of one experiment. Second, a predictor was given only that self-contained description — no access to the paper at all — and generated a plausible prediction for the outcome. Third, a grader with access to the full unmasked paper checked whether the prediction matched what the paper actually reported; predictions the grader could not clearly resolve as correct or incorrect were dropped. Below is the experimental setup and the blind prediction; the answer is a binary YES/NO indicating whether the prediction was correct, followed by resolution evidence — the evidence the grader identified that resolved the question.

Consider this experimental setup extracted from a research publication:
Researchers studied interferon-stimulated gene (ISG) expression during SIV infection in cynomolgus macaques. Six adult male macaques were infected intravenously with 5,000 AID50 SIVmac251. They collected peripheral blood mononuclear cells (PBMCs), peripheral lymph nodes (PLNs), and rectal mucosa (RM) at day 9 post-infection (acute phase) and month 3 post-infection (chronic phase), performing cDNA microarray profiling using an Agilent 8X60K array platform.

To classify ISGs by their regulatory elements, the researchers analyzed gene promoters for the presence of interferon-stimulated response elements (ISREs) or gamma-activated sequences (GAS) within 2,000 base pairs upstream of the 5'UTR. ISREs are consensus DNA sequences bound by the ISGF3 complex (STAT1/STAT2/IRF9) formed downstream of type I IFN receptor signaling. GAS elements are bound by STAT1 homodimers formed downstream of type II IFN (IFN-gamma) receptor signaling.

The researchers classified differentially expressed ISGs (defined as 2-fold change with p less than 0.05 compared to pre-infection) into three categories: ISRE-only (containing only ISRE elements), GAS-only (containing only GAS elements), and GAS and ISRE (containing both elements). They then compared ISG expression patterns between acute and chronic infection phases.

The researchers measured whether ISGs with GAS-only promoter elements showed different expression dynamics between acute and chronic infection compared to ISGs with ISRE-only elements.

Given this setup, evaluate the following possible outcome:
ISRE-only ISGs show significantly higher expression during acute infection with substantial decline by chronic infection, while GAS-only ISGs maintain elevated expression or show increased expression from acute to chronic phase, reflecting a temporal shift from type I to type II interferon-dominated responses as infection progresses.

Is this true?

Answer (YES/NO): NO